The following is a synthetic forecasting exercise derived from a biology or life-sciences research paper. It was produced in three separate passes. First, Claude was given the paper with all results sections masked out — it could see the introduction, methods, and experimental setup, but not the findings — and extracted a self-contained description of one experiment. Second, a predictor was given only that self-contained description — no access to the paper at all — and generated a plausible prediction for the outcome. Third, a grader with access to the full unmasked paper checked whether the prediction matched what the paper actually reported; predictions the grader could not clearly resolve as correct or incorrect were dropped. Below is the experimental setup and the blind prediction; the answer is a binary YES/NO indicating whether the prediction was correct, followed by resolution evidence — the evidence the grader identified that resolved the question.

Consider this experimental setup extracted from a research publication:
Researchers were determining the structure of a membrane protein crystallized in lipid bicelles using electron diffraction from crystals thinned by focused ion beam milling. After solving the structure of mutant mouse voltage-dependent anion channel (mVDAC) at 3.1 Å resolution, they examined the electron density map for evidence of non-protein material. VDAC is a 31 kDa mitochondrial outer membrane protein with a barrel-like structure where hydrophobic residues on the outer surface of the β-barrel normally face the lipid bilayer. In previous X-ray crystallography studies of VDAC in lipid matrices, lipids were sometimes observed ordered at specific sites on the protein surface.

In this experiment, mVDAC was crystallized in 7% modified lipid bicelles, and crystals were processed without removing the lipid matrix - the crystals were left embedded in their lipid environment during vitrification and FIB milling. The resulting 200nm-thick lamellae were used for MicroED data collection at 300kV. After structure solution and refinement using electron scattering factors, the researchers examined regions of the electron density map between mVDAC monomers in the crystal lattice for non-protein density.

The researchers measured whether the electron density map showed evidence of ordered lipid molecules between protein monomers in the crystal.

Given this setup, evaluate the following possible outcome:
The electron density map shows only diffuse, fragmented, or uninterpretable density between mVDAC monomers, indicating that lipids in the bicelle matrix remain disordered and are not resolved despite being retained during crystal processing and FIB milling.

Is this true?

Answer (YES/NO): NO